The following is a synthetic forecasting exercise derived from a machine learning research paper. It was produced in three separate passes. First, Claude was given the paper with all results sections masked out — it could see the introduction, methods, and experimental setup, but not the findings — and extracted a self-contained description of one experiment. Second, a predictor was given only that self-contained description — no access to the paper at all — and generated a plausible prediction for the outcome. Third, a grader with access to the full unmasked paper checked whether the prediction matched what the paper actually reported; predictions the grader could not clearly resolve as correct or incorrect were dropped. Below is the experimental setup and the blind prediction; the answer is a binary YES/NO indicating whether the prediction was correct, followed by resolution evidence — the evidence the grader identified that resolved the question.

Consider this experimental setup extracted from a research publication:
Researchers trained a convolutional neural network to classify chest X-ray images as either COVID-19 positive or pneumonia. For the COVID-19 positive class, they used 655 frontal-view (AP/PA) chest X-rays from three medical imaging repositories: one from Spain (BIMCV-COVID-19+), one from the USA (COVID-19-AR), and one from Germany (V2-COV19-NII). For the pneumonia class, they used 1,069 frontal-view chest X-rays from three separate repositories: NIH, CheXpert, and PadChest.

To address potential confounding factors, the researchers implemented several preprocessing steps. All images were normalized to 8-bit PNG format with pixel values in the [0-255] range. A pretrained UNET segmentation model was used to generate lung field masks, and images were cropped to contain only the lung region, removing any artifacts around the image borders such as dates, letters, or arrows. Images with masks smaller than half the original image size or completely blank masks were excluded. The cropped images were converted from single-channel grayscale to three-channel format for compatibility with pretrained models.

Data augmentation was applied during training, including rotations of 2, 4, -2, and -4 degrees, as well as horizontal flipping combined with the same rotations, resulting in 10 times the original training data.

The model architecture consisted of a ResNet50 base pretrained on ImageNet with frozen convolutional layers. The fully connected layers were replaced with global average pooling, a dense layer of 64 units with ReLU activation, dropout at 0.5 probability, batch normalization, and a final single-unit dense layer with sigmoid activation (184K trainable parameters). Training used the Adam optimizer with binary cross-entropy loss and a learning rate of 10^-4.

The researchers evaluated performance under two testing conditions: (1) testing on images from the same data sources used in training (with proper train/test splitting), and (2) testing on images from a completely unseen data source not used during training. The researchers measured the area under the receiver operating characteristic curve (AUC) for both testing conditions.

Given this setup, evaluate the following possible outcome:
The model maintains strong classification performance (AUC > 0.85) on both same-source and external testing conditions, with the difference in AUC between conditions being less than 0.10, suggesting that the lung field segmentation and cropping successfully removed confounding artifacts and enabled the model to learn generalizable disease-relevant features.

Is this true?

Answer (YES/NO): NO